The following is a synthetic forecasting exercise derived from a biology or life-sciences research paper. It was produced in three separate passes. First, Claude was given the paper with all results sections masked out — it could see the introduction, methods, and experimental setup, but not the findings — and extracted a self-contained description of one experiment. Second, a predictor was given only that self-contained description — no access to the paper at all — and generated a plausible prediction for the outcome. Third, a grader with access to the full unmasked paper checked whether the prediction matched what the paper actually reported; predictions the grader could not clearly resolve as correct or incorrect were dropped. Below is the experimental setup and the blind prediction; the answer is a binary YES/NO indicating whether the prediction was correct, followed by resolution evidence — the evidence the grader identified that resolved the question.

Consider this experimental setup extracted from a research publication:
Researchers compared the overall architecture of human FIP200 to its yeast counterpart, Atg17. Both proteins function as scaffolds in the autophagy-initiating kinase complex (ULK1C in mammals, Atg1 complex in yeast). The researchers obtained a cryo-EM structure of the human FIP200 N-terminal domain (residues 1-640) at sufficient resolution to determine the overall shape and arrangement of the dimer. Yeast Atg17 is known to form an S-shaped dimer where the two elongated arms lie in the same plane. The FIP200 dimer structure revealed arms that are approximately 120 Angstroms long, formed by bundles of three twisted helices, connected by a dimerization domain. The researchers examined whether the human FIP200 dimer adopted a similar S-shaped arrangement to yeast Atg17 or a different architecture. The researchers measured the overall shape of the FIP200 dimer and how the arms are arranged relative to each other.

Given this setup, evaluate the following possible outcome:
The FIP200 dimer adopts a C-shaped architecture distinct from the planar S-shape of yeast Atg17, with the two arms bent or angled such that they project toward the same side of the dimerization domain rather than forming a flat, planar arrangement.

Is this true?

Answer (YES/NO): YES